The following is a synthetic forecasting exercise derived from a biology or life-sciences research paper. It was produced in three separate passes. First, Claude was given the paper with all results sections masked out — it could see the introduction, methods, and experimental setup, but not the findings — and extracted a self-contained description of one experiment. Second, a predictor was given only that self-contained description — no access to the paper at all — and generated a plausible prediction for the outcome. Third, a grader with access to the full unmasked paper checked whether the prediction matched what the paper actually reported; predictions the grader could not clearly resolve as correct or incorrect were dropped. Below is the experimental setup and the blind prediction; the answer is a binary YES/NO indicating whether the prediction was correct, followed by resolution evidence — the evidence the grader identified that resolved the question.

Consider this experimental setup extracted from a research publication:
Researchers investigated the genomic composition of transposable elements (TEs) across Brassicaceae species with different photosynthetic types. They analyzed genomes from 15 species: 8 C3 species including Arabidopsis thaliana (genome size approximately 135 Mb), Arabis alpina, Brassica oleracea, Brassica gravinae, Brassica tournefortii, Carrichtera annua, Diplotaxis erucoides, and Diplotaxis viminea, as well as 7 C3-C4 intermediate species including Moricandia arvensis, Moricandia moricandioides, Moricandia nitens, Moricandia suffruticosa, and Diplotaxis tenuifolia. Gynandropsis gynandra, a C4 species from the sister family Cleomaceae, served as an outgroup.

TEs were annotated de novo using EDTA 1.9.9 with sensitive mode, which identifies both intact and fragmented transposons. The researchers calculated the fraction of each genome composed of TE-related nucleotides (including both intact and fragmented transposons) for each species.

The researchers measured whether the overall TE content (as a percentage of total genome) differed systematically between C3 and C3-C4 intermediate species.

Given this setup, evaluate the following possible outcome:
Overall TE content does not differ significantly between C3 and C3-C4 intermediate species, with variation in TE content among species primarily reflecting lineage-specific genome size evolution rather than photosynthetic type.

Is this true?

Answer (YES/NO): NO